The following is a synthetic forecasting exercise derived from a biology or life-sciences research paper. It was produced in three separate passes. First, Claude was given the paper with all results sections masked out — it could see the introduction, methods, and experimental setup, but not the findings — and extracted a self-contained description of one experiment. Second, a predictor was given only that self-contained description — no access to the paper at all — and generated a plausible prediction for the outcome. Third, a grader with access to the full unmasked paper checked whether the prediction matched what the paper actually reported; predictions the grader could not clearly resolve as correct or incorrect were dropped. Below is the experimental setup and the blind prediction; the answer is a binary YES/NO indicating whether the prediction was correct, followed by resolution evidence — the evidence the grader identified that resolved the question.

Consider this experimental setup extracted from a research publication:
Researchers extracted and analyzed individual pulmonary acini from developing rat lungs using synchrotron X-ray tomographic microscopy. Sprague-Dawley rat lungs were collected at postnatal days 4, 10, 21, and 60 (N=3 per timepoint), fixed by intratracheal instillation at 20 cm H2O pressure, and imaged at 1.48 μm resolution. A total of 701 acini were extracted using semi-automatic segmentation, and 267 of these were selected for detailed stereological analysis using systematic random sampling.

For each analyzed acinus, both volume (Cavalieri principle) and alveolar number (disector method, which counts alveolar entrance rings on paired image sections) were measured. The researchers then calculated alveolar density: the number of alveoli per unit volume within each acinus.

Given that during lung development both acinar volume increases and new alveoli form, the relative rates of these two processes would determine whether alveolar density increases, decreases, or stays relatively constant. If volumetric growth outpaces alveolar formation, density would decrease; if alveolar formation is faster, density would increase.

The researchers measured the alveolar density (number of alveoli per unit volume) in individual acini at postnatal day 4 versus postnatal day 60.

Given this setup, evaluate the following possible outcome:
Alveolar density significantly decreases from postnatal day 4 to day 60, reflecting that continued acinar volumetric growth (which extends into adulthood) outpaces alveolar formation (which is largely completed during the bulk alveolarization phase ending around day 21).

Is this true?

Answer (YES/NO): YES